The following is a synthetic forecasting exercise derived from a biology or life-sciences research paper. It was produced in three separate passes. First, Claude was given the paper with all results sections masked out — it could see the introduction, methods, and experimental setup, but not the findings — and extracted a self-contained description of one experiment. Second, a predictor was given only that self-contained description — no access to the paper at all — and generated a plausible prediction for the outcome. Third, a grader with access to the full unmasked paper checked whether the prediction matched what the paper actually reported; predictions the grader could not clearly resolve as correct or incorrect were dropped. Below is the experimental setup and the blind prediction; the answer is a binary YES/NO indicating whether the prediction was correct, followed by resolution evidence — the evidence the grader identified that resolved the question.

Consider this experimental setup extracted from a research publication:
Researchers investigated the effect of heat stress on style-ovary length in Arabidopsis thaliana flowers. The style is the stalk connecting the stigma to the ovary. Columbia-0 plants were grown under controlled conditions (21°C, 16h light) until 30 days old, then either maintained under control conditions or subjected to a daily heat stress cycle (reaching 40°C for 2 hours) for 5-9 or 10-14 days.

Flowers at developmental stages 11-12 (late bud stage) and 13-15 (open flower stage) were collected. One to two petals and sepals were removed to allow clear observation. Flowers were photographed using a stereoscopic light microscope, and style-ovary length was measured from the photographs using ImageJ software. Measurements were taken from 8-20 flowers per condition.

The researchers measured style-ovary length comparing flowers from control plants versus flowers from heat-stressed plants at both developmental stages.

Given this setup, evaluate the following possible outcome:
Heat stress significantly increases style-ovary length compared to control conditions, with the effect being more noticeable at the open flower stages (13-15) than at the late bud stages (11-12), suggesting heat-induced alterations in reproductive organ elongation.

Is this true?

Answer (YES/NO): NO